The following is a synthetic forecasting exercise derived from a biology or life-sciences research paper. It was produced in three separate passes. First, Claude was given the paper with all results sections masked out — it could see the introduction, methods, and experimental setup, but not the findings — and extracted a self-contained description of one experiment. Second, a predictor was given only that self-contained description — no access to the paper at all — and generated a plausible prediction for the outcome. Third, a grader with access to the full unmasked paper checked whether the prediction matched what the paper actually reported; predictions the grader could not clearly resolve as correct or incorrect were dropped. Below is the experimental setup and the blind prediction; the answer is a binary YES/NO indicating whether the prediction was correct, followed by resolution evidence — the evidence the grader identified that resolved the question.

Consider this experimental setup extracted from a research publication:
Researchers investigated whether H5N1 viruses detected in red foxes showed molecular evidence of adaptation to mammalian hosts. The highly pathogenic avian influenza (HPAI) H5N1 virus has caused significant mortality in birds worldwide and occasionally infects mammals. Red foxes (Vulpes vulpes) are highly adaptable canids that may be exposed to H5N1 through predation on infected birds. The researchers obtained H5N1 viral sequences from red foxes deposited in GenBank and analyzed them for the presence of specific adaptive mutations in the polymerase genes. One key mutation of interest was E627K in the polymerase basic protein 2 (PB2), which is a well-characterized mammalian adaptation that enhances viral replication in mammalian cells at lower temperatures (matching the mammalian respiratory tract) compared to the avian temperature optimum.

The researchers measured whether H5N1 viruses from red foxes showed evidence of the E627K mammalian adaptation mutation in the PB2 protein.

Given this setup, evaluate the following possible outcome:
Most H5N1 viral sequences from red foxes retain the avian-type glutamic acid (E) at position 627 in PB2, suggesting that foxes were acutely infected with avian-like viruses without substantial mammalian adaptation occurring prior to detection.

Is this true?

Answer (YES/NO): NO